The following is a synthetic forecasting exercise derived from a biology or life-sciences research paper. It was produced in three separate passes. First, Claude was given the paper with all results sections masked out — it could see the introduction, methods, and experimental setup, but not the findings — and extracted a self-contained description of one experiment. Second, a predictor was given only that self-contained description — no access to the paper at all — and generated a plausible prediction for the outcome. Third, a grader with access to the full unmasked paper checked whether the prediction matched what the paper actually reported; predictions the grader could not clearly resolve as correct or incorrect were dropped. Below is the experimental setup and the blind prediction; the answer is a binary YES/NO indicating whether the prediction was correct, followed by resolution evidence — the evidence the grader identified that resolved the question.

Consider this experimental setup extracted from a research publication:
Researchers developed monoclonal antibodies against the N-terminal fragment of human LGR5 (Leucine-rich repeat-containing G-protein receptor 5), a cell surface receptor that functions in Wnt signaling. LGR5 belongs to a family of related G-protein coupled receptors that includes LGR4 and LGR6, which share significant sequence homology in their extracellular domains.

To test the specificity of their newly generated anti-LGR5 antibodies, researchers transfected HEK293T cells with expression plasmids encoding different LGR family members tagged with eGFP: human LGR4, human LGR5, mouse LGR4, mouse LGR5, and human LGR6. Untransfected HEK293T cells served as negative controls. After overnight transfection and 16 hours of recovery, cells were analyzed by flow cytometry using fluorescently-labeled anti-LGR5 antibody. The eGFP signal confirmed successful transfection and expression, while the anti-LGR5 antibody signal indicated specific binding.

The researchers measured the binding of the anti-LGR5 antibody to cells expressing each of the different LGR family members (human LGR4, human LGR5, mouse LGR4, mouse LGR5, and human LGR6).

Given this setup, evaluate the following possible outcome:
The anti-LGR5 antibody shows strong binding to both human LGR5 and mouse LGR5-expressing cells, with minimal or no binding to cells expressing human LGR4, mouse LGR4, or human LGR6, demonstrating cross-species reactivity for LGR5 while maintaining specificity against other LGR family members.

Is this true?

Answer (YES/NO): NO